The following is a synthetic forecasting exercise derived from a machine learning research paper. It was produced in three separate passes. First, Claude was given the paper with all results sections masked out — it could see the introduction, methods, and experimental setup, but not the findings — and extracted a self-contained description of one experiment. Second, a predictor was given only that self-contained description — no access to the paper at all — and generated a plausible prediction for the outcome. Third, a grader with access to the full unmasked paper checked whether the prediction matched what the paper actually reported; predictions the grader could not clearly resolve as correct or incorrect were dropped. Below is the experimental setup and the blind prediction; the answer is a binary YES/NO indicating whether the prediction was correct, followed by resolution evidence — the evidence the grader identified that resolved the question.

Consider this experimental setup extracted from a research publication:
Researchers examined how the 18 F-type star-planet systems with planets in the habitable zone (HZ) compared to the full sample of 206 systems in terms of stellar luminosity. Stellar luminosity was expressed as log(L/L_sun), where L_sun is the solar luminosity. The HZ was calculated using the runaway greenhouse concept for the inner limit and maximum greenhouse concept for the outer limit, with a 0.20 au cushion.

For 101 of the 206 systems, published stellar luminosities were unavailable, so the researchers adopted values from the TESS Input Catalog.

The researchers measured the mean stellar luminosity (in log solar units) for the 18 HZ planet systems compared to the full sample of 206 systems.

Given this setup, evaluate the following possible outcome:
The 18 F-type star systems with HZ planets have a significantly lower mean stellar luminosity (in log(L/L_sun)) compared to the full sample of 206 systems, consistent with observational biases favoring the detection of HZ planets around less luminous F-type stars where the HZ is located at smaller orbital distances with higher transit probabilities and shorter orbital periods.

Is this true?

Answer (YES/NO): YES